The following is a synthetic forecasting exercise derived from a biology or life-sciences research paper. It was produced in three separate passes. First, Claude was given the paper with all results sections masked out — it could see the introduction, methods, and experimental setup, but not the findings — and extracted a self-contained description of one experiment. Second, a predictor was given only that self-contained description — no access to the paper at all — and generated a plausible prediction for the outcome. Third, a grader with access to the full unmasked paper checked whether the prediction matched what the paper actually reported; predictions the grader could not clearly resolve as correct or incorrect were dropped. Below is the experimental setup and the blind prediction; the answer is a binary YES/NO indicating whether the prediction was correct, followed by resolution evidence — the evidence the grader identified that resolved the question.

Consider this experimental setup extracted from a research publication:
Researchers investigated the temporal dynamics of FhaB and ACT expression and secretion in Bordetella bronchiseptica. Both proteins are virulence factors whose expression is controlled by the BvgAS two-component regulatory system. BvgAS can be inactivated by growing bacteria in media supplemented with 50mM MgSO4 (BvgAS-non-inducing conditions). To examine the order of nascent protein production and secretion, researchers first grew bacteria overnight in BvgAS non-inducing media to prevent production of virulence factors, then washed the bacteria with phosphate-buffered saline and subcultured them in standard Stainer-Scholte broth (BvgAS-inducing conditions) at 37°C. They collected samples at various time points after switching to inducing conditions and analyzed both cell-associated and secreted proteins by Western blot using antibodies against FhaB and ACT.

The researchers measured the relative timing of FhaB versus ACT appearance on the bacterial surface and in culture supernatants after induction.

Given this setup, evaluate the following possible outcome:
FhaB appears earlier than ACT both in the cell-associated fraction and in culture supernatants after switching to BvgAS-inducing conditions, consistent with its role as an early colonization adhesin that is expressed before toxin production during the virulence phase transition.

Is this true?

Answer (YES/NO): YES